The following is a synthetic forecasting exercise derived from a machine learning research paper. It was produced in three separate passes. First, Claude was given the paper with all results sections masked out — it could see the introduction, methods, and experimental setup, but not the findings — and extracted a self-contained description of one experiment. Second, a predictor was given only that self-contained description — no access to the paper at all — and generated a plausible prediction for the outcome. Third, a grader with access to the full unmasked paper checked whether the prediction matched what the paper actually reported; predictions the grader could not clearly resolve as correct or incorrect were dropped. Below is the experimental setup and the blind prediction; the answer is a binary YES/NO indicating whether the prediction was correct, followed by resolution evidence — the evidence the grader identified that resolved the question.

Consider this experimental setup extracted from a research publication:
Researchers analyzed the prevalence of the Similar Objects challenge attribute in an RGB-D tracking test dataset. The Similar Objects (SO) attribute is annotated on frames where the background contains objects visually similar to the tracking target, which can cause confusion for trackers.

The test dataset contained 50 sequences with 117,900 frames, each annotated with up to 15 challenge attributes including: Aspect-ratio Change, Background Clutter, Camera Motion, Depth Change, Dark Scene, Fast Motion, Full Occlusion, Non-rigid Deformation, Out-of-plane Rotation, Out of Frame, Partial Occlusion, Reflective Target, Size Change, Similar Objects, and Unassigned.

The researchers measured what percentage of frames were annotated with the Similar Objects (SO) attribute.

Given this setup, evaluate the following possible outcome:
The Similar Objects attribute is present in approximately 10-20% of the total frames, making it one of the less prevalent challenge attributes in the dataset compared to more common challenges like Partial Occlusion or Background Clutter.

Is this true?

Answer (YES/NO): NO